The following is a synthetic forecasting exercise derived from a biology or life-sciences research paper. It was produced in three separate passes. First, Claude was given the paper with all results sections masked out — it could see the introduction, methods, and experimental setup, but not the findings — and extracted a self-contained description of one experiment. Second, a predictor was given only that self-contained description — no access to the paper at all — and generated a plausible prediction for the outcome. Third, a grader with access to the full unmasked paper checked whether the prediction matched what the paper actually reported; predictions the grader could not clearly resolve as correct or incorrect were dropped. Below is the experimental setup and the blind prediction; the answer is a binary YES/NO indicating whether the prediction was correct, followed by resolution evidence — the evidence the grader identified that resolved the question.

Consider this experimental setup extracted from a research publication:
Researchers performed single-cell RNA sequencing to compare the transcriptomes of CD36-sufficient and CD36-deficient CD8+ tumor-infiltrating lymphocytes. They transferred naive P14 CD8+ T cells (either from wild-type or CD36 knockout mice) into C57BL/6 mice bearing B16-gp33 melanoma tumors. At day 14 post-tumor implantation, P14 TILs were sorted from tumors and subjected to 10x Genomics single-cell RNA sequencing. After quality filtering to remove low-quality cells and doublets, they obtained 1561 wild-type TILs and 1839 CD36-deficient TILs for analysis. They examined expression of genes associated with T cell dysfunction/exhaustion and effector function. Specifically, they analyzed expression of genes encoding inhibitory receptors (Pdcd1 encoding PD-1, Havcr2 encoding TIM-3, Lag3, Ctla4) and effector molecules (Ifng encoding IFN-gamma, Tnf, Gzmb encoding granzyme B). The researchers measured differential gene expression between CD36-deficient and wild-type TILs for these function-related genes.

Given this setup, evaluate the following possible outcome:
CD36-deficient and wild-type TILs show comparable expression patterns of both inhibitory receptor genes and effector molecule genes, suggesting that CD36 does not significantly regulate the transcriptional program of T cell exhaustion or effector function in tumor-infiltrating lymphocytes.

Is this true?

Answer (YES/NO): NO